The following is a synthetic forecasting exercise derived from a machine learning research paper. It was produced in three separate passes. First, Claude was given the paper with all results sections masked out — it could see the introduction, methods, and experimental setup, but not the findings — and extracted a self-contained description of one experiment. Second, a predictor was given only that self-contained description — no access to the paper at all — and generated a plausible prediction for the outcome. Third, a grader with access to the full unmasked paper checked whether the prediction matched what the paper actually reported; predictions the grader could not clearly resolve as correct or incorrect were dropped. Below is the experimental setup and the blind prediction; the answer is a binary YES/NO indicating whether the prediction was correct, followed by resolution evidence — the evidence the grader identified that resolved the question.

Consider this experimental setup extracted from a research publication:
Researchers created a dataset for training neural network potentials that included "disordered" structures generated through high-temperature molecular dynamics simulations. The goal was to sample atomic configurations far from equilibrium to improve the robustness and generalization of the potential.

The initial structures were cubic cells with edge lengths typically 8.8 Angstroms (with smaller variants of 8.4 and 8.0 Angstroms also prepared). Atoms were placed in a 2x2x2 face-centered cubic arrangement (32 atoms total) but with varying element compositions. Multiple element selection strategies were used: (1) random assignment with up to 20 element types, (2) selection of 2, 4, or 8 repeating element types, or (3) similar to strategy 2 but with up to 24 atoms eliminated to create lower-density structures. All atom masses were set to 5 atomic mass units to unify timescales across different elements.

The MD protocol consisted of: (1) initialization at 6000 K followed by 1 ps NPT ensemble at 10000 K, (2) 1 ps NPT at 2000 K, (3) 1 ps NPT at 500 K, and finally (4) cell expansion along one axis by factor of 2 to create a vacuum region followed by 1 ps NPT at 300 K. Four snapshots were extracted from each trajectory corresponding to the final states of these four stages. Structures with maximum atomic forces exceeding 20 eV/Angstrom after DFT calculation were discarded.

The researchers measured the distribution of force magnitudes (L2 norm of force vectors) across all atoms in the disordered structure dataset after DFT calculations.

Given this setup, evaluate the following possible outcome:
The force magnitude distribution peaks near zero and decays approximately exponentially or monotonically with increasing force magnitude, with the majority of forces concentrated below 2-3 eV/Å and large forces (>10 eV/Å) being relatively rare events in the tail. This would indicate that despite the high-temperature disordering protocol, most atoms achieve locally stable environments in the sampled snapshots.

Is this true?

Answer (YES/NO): NO